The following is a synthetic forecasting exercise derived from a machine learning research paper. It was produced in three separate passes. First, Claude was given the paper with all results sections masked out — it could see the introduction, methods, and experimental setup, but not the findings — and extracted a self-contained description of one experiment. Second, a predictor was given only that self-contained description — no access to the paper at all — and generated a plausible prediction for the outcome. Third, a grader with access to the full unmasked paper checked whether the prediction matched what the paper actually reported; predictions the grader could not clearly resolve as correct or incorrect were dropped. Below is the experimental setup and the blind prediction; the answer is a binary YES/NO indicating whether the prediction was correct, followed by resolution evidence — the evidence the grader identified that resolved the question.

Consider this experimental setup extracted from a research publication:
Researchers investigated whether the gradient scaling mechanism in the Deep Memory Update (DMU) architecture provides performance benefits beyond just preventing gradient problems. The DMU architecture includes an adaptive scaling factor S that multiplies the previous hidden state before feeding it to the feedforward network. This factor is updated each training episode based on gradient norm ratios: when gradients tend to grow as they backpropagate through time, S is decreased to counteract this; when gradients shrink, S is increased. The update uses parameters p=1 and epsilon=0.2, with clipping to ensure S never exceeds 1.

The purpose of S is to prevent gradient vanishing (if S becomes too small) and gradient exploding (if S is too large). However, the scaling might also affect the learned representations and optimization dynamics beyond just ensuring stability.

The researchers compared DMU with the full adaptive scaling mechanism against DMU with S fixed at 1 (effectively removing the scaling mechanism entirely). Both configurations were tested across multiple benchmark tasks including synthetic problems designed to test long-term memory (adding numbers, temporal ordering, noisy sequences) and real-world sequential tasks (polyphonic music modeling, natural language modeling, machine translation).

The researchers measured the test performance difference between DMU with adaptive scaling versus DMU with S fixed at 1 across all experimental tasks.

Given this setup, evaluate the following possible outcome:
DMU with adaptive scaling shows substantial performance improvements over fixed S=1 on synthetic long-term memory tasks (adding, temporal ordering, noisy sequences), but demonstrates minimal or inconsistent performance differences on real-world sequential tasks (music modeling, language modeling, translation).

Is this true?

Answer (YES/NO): NO